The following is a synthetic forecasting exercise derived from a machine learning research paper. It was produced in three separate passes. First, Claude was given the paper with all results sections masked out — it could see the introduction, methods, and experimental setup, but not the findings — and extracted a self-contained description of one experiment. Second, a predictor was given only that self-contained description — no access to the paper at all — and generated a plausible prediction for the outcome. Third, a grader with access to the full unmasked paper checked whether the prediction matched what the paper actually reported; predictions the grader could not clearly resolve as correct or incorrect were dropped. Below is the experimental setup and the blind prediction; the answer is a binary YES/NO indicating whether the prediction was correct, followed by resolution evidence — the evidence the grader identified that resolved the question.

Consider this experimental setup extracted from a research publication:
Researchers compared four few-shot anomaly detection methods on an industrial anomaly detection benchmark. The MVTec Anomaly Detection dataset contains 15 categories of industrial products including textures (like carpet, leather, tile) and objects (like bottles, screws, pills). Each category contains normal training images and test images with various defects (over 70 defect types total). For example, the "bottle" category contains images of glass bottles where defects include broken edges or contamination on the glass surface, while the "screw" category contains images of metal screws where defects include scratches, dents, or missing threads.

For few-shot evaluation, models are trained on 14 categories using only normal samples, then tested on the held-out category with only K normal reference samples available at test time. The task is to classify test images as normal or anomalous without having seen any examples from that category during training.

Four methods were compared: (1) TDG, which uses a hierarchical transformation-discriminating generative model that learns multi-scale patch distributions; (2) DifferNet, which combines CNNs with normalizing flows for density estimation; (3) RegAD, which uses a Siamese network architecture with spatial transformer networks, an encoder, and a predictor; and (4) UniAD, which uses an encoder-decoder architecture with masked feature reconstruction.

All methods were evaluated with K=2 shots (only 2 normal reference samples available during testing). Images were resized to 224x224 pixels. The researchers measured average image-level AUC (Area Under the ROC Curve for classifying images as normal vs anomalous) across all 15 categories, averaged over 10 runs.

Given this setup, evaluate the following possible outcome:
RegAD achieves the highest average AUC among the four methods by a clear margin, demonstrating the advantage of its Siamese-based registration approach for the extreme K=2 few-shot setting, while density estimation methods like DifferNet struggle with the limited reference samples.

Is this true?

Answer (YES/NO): NO